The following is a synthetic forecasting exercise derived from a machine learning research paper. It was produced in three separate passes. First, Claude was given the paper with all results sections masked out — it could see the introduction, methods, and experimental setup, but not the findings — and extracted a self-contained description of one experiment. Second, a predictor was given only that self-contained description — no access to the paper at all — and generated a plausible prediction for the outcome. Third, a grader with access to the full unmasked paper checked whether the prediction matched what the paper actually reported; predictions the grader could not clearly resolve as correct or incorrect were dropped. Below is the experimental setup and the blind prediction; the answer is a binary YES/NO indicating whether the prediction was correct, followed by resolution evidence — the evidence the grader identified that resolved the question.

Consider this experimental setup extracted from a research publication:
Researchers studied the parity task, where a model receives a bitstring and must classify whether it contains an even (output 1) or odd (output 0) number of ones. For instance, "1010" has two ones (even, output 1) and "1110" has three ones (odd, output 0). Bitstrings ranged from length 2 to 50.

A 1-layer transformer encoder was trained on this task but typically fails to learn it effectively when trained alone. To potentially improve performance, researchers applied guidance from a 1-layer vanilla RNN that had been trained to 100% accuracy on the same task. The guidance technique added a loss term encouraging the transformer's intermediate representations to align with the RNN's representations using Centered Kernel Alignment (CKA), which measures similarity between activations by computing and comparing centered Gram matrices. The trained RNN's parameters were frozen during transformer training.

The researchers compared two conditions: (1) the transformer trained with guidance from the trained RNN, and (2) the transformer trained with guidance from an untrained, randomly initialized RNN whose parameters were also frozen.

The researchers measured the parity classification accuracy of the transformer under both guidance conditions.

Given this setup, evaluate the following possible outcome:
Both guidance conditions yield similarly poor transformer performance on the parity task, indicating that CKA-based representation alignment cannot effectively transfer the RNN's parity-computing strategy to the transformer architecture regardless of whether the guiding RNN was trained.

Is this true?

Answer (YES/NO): NO